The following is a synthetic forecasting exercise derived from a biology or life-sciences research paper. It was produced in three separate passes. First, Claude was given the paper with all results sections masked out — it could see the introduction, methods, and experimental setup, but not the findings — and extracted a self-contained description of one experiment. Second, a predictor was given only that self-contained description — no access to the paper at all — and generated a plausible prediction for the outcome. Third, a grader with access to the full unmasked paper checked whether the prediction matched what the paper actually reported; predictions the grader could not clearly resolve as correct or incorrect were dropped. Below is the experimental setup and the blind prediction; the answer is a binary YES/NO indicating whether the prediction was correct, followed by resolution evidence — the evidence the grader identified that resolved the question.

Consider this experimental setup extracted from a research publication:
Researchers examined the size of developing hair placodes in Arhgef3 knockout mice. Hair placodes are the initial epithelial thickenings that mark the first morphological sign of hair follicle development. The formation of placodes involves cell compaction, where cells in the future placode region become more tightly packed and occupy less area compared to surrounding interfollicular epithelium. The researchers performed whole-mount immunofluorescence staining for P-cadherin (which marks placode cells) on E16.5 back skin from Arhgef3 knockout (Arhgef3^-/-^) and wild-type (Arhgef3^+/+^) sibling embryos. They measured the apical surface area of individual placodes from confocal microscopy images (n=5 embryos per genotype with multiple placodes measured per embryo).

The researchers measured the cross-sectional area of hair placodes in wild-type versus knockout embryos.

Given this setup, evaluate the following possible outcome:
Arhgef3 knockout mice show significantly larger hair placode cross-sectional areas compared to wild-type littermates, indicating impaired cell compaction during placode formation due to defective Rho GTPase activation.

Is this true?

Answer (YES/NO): YES